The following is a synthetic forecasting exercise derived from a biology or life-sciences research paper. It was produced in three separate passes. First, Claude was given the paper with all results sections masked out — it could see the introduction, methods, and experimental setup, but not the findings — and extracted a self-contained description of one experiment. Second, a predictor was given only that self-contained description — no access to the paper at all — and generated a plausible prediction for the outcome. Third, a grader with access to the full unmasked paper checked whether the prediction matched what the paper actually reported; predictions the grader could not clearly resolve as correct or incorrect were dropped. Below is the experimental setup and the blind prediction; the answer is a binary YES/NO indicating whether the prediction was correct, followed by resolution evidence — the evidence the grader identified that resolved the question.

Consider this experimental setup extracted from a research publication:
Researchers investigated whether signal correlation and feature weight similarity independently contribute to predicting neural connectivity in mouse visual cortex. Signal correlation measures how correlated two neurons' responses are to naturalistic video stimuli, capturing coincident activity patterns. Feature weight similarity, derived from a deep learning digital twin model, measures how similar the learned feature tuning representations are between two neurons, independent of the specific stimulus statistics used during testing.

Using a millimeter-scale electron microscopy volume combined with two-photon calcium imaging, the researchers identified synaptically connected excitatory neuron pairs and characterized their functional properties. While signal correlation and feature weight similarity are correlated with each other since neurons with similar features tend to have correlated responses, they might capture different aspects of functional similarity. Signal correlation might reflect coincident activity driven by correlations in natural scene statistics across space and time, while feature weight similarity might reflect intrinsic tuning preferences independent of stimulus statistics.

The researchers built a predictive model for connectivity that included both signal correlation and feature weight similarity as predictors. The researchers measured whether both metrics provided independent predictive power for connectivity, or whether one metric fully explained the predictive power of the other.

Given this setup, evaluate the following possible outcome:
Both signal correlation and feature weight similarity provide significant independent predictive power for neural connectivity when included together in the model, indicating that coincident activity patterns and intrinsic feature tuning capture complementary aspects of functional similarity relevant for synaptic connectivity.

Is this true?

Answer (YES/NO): YES